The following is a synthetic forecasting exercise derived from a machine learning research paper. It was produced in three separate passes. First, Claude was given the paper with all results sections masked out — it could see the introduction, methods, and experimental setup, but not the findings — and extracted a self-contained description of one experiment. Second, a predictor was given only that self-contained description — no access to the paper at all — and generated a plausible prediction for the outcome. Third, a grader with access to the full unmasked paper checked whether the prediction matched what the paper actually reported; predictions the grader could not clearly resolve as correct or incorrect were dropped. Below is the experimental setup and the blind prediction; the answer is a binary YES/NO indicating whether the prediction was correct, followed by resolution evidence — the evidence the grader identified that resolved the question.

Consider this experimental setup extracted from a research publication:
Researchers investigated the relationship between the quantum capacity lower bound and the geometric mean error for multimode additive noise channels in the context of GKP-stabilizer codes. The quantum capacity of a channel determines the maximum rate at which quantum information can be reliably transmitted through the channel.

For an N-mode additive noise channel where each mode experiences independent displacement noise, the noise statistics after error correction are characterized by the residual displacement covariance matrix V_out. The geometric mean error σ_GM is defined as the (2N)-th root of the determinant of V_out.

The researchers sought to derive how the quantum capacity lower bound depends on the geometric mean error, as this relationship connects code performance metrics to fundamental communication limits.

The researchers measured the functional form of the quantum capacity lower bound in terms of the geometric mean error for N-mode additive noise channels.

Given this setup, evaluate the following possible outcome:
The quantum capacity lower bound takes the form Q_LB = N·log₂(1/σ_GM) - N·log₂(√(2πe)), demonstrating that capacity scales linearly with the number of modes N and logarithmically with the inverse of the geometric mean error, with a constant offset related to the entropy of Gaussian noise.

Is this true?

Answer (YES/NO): NO